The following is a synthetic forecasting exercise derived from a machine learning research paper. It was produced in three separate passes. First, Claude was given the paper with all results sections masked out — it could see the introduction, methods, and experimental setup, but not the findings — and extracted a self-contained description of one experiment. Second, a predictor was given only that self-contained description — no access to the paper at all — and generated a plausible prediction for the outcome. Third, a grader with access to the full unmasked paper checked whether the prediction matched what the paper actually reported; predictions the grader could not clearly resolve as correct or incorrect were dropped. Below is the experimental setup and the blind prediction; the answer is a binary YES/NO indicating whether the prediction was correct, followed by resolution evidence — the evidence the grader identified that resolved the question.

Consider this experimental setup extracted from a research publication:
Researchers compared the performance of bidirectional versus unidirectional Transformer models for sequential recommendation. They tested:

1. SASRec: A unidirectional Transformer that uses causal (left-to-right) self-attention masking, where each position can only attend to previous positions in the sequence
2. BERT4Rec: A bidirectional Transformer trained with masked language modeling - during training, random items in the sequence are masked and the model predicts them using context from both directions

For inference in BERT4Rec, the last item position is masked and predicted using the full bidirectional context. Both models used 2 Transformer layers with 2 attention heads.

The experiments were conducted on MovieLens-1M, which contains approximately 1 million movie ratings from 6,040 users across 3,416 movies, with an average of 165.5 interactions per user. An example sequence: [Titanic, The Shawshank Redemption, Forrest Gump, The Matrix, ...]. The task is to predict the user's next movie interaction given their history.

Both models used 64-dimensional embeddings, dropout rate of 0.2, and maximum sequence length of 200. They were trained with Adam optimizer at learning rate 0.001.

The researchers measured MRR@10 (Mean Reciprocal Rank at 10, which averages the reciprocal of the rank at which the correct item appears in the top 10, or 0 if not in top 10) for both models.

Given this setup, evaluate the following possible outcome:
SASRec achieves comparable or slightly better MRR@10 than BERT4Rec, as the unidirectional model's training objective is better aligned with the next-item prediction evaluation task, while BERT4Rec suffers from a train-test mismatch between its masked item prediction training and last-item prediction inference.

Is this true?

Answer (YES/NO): YES